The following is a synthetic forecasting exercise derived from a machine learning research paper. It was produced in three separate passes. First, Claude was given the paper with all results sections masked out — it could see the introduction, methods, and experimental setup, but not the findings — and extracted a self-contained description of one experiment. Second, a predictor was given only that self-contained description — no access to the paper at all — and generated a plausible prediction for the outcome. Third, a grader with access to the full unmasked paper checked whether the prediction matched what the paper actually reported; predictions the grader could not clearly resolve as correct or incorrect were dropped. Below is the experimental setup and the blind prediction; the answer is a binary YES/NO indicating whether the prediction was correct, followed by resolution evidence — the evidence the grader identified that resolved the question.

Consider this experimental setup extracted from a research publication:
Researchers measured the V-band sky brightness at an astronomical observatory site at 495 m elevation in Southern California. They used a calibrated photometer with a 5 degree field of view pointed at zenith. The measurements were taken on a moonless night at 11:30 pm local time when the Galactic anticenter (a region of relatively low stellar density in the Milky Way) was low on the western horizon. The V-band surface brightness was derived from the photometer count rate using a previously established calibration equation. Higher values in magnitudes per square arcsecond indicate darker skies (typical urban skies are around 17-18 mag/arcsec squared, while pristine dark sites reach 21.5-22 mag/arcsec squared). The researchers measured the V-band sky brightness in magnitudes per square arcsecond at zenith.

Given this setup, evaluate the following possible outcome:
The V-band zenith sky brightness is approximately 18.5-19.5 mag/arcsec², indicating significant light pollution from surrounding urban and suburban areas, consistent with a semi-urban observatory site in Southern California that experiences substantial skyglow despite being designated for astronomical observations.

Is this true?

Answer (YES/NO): NO